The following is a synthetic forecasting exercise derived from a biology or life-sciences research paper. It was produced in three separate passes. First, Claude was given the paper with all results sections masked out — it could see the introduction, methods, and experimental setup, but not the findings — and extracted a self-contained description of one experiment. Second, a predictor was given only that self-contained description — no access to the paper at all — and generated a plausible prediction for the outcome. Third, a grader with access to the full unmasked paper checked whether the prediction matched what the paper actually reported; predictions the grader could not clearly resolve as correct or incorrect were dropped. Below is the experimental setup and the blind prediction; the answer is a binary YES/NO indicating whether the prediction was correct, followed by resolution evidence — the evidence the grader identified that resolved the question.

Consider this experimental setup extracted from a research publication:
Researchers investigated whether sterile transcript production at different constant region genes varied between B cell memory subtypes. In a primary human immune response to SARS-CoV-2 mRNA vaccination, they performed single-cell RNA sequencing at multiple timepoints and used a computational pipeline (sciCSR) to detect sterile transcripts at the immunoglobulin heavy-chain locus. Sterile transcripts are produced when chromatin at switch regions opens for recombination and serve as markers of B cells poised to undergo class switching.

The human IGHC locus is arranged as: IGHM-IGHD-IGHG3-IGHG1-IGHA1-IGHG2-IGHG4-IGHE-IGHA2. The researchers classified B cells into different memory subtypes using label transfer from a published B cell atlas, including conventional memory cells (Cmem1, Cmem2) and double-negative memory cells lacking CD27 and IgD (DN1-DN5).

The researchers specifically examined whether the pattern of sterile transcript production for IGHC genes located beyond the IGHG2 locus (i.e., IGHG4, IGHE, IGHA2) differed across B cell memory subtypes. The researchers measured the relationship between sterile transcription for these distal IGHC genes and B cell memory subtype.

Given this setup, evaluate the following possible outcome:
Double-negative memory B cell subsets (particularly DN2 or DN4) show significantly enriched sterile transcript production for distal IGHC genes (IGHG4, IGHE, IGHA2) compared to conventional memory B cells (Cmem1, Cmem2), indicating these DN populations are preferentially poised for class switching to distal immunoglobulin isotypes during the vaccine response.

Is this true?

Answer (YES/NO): NO